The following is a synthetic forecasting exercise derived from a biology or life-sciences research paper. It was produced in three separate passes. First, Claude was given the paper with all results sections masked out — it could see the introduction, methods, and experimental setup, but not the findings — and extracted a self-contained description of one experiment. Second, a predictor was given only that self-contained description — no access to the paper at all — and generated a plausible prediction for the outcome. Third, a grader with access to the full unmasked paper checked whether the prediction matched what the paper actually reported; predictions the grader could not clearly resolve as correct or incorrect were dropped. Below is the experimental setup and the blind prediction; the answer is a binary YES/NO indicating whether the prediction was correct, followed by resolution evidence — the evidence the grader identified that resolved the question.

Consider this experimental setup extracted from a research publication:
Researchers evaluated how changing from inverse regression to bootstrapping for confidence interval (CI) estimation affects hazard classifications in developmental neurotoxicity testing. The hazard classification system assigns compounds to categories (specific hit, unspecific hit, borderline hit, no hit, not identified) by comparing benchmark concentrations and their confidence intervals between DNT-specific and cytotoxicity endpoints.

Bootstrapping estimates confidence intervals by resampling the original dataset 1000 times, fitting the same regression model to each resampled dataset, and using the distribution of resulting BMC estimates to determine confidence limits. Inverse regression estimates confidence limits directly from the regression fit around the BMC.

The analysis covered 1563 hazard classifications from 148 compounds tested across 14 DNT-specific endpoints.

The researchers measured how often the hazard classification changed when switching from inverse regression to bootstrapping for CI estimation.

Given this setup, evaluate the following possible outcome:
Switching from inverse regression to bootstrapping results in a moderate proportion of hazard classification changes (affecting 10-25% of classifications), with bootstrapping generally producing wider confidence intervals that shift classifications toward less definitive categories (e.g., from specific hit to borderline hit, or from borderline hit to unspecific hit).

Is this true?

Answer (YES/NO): NO